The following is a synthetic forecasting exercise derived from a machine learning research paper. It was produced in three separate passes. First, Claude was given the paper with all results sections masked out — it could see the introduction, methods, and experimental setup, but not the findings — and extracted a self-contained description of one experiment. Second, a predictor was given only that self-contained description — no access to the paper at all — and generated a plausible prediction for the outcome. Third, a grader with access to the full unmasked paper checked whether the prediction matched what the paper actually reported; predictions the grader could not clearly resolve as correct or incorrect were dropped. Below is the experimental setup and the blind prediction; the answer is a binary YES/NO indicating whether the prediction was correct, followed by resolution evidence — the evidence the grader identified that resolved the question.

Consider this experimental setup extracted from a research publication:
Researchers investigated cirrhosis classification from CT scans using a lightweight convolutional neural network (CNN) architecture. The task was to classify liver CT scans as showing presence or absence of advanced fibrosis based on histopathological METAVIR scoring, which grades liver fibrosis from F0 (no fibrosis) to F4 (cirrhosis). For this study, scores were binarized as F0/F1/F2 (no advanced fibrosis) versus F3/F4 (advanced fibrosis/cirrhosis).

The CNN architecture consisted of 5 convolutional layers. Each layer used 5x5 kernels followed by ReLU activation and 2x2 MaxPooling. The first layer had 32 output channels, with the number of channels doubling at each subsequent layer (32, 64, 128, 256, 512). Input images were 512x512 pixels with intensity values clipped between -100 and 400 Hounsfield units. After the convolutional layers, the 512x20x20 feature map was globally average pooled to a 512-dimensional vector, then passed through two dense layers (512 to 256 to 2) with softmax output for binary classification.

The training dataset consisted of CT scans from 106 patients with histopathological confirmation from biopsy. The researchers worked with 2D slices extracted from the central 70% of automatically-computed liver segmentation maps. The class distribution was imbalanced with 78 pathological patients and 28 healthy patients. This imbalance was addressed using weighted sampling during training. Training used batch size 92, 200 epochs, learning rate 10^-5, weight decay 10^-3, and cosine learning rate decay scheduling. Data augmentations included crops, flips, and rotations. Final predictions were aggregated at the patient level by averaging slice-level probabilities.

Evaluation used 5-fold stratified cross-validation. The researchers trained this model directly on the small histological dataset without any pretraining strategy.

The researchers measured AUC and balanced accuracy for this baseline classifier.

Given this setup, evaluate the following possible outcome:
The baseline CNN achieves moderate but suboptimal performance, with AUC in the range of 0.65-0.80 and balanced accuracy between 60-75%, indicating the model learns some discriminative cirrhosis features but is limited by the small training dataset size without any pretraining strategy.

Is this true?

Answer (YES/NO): YES